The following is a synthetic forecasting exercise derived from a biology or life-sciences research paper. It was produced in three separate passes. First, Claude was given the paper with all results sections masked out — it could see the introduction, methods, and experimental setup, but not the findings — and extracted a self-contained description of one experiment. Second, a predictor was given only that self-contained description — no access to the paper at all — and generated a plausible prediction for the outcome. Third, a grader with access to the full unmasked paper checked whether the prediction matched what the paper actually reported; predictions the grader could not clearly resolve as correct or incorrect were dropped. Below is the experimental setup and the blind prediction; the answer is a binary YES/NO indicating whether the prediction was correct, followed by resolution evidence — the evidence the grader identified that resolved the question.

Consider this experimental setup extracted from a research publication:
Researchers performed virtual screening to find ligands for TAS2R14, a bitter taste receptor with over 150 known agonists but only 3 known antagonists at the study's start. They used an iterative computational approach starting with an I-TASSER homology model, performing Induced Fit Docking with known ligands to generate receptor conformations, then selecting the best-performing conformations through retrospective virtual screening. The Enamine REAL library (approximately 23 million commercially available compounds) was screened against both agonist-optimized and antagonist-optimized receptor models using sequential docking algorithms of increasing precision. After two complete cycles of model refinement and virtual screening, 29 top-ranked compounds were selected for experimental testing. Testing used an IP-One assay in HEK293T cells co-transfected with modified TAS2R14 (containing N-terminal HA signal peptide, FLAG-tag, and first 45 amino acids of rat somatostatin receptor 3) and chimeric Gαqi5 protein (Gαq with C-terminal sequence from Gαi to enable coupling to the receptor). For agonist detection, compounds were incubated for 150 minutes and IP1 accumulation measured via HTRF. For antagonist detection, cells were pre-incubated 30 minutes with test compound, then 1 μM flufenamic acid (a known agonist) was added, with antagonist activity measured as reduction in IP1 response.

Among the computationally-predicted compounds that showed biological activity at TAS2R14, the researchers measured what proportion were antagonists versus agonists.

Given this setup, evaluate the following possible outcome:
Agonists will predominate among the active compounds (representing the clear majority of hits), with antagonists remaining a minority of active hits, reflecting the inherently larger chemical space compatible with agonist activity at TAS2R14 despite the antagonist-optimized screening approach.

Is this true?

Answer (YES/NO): YES